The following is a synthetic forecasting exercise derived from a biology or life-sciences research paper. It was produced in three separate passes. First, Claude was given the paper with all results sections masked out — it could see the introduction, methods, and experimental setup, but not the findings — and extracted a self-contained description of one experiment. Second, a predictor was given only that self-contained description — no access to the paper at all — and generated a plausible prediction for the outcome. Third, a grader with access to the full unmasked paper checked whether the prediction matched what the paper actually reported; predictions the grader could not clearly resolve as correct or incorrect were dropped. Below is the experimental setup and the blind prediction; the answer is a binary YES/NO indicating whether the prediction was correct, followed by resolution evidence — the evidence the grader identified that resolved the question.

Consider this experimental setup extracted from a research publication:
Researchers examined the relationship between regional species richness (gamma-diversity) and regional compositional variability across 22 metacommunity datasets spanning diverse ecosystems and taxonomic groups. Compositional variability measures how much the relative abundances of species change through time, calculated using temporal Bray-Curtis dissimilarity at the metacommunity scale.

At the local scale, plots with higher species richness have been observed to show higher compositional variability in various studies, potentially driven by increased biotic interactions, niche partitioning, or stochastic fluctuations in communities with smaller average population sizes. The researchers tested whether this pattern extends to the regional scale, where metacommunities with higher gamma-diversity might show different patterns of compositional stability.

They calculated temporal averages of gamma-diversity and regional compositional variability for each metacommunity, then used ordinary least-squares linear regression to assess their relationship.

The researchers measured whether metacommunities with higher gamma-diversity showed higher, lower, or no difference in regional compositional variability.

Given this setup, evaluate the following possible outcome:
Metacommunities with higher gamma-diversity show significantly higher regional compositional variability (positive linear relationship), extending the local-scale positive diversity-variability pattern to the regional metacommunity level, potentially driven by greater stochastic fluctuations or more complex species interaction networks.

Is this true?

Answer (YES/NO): YES